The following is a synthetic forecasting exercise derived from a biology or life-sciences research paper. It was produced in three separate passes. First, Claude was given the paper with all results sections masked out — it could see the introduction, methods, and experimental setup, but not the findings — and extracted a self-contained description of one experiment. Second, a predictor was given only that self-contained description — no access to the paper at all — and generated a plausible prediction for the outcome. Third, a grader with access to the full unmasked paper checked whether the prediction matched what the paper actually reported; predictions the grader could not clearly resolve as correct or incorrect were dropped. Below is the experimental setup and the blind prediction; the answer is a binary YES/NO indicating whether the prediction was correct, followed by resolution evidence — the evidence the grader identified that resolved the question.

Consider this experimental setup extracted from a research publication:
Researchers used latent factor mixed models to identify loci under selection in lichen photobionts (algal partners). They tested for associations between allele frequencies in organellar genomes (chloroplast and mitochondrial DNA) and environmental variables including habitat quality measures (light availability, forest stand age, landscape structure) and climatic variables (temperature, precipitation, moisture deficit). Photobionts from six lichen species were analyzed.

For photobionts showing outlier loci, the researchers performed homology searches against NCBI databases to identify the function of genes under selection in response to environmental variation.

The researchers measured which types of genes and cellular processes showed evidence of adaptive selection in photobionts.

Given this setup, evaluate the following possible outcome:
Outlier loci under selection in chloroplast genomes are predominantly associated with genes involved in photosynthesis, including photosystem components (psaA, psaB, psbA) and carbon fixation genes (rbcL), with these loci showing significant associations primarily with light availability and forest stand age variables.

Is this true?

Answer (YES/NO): NO